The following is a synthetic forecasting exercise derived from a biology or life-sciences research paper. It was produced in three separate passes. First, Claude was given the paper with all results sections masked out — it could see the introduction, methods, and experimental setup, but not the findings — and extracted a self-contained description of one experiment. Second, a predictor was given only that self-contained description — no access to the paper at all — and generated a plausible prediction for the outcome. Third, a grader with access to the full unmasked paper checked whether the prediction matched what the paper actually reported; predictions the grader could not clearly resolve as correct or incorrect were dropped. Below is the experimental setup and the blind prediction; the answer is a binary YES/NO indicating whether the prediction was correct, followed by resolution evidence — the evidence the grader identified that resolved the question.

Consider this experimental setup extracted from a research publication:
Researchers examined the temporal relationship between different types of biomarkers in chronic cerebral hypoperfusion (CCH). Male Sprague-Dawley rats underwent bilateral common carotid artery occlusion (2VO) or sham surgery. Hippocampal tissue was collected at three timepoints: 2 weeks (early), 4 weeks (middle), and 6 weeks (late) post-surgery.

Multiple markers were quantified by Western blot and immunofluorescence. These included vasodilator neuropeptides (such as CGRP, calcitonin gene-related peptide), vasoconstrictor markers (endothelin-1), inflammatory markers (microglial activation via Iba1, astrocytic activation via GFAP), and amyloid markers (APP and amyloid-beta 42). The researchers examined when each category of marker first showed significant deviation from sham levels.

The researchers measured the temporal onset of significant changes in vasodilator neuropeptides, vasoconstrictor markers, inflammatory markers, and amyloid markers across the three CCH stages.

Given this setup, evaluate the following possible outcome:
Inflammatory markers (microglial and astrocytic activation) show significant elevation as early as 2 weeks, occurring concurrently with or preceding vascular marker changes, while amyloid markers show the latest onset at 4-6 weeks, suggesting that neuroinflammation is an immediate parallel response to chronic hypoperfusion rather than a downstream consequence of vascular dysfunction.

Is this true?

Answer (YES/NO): NO